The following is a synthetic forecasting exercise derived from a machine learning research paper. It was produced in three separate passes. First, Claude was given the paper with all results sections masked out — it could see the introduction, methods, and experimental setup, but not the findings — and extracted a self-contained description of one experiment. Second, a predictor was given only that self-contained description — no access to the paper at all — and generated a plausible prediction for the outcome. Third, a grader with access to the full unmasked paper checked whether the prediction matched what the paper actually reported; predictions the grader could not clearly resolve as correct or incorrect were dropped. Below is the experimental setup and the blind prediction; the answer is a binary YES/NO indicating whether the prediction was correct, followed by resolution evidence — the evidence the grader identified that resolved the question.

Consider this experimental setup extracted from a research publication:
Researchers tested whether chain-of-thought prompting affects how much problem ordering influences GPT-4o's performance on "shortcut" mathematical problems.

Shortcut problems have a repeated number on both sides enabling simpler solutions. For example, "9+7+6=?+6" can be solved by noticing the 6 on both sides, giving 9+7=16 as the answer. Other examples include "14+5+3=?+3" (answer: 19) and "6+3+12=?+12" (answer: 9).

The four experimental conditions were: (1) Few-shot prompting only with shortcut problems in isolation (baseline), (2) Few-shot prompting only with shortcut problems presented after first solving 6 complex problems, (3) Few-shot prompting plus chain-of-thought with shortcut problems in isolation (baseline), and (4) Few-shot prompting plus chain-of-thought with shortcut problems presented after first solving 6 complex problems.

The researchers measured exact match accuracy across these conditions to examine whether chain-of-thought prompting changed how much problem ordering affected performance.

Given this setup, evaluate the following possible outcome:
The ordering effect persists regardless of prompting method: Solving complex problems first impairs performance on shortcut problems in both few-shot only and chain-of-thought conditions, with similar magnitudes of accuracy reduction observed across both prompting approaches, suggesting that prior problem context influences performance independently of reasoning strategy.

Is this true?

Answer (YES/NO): NO